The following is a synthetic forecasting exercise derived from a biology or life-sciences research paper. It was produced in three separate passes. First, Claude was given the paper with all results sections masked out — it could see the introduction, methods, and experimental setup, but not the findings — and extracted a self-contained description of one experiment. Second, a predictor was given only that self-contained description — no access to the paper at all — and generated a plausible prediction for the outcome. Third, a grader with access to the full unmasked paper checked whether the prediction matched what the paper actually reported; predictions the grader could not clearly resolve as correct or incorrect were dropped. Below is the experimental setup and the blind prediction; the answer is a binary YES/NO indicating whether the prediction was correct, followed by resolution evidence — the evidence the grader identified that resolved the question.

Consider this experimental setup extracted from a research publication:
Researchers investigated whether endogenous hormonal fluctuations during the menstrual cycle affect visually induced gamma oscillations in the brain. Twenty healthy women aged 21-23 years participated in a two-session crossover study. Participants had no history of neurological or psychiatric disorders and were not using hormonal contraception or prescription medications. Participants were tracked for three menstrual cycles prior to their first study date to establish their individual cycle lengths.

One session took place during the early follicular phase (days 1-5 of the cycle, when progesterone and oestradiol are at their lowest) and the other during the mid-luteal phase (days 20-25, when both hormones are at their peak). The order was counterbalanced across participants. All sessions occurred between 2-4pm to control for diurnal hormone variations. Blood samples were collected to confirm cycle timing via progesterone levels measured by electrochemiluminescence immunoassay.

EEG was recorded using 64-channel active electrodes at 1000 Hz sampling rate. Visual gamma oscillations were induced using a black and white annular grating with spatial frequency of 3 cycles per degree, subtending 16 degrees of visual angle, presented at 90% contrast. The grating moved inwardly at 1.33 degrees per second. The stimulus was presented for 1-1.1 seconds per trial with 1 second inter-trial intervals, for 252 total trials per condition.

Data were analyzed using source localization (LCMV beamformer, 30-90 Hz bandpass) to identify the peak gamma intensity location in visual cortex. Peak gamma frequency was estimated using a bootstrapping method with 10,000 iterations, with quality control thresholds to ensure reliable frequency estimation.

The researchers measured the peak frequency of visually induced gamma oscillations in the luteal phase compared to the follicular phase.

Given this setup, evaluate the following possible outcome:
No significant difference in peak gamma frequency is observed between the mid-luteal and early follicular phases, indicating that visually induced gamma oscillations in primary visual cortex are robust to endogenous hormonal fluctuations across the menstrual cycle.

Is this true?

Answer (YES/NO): NO